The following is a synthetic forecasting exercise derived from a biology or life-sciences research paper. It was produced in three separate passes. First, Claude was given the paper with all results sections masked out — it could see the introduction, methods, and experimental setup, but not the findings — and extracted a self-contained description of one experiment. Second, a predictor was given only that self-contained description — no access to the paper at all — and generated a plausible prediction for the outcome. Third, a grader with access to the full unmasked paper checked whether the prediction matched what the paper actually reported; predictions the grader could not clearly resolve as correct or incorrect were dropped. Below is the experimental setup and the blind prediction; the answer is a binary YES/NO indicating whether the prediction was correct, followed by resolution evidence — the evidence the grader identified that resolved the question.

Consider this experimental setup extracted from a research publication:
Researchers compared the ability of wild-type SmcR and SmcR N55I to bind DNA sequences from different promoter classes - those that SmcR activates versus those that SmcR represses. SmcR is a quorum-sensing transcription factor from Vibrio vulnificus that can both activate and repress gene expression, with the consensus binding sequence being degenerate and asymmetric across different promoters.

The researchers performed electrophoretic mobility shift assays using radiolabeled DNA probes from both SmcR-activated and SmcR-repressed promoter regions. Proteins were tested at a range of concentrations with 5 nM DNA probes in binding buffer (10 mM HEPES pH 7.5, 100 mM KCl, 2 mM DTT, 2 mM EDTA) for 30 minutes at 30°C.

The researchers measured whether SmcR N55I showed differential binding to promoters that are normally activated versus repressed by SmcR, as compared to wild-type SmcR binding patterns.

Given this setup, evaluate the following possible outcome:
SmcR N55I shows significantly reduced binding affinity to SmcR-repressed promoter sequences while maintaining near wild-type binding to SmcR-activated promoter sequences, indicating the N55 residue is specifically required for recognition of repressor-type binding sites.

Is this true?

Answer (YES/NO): NO